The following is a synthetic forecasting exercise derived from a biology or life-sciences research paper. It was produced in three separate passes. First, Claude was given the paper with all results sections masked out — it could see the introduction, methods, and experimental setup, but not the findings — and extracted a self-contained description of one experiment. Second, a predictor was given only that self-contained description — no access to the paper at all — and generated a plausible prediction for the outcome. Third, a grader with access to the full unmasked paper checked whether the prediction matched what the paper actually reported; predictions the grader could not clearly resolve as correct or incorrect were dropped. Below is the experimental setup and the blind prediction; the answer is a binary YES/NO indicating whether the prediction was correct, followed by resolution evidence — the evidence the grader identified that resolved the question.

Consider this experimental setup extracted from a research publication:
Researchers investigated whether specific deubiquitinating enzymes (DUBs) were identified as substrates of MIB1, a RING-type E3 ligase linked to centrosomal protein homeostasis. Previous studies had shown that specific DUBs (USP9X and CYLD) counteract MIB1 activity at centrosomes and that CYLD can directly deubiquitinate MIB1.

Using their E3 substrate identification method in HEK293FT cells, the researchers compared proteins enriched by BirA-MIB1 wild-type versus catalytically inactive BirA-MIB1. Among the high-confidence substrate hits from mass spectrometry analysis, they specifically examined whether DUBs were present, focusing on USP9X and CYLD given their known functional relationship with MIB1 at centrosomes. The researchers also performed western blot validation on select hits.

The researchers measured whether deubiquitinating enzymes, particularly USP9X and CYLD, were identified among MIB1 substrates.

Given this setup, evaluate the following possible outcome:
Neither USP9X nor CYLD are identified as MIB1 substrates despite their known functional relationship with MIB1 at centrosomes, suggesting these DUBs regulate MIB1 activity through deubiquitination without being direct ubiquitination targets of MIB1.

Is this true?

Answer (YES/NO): NO